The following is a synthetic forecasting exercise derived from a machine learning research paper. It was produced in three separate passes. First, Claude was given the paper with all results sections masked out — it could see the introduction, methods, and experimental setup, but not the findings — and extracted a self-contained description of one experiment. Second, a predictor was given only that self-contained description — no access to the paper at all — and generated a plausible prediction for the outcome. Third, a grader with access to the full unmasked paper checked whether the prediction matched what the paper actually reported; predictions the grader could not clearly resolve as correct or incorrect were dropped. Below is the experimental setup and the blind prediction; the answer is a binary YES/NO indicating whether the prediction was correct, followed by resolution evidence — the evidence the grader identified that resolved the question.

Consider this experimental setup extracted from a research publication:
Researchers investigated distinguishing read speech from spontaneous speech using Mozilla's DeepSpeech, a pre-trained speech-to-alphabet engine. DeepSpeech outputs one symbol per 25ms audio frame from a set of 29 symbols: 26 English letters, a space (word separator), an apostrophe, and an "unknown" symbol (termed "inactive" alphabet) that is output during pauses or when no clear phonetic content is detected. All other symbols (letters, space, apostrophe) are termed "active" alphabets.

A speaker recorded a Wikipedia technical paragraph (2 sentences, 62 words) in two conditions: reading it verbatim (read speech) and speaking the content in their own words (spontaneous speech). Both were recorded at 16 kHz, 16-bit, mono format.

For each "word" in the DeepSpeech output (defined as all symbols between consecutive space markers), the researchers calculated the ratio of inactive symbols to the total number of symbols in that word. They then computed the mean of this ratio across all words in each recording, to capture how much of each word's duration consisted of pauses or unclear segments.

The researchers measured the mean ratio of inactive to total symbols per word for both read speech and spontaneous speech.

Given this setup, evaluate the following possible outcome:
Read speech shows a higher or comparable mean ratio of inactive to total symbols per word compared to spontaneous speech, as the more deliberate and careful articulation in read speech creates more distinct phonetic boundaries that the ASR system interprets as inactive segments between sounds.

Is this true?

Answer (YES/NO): NO